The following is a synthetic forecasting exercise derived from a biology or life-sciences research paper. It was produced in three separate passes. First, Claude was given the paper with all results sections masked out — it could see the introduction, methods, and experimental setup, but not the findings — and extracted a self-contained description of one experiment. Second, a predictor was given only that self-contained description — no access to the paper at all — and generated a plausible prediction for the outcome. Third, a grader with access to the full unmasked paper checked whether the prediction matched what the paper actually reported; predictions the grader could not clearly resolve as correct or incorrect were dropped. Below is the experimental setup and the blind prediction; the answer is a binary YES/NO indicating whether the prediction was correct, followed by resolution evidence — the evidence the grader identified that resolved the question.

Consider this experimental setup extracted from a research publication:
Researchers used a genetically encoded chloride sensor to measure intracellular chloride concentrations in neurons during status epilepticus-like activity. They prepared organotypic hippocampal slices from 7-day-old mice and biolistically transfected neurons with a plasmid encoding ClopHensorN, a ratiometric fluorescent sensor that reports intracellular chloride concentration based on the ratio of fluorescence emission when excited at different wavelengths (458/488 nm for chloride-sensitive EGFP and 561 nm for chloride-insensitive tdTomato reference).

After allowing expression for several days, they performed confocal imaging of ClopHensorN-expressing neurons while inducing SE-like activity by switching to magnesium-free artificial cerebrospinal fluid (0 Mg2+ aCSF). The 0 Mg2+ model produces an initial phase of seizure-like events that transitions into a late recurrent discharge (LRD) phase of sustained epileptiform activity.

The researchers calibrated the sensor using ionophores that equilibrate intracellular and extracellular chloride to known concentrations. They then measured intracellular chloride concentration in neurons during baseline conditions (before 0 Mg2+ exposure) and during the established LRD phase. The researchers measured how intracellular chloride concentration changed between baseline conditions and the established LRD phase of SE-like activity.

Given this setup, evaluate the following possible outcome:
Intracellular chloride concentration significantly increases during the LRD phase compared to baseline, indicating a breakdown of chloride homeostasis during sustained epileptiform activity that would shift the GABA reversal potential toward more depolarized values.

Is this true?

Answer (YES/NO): YES